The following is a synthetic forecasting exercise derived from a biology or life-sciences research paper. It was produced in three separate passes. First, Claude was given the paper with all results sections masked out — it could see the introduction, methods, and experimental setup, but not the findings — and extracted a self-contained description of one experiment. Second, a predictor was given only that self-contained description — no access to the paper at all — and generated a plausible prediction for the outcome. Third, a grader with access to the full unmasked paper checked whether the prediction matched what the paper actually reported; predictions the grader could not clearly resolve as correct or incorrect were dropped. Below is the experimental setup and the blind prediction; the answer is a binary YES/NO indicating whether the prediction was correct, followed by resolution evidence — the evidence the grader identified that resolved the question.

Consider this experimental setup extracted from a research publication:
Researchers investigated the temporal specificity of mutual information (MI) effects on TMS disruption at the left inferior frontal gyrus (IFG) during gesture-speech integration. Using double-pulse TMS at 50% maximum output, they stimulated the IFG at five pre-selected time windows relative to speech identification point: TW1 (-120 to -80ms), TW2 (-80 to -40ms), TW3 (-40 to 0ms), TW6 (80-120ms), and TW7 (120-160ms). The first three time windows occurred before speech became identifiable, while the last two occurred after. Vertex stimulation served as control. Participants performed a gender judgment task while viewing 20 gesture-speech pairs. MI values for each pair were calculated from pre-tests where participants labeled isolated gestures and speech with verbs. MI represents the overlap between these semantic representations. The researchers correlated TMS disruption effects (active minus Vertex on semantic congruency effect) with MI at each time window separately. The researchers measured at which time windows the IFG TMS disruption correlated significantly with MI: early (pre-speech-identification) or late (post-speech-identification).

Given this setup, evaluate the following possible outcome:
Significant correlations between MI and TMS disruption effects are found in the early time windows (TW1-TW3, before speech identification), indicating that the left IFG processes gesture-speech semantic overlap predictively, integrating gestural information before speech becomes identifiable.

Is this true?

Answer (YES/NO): NO